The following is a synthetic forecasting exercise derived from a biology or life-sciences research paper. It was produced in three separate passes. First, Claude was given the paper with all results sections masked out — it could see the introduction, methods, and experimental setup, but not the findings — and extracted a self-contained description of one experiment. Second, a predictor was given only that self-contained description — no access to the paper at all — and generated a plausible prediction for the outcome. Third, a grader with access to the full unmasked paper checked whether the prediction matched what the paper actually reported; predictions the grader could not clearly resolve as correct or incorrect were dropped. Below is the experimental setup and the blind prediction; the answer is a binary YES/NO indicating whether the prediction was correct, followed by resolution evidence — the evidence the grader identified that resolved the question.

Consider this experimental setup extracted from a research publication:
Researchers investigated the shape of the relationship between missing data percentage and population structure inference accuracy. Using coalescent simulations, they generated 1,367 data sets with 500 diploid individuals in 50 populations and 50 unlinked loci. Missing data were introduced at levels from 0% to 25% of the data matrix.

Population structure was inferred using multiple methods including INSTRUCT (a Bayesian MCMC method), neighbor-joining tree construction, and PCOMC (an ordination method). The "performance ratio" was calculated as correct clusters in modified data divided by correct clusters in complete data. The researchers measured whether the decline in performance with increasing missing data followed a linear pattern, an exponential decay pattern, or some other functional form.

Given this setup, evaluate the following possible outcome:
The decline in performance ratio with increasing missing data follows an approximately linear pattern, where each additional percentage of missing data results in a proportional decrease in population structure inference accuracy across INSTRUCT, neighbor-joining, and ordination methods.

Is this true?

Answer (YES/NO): YES